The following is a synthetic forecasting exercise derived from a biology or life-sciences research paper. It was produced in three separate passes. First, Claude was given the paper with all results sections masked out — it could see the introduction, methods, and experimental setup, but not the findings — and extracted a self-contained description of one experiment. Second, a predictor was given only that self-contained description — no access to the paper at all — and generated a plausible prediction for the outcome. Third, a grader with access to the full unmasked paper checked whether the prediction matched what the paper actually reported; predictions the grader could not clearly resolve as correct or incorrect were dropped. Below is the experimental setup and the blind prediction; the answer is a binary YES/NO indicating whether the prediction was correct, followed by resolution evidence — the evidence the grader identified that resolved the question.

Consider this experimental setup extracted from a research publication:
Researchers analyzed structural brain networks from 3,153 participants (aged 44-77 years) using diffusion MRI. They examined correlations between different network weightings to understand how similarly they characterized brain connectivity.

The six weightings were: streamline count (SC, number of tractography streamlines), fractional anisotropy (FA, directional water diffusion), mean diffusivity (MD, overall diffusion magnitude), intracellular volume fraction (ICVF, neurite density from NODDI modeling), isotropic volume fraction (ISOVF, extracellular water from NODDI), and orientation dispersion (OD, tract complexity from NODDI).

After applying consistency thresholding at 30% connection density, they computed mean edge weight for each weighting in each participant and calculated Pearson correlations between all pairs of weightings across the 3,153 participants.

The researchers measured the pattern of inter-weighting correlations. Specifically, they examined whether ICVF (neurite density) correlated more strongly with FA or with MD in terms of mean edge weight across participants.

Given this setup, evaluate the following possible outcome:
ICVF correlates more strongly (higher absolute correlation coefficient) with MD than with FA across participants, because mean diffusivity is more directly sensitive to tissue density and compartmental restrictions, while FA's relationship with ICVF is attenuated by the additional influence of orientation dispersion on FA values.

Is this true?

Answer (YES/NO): NO